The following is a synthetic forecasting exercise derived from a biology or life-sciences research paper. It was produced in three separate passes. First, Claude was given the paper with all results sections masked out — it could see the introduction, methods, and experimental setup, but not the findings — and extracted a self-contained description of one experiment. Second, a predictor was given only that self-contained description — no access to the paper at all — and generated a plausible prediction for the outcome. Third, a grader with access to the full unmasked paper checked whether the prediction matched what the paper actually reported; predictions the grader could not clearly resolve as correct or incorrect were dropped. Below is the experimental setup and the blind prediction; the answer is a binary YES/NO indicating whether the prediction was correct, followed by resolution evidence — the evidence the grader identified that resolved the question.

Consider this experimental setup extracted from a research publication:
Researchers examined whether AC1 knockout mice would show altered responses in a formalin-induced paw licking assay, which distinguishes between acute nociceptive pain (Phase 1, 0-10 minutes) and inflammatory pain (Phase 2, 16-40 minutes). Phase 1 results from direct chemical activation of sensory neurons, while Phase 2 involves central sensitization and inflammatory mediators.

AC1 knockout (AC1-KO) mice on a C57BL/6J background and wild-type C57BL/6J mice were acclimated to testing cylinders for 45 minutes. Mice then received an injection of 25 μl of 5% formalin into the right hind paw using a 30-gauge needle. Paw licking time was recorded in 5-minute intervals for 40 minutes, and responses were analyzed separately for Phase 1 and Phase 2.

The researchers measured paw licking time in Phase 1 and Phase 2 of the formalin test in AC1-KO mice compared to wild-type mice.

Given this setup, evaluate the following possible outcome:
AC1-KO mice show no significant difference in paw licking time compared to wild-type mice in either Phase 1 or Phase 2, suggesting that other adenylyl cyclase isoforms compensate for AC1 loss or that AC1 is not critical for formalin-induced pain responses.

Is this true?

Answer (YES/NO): NO